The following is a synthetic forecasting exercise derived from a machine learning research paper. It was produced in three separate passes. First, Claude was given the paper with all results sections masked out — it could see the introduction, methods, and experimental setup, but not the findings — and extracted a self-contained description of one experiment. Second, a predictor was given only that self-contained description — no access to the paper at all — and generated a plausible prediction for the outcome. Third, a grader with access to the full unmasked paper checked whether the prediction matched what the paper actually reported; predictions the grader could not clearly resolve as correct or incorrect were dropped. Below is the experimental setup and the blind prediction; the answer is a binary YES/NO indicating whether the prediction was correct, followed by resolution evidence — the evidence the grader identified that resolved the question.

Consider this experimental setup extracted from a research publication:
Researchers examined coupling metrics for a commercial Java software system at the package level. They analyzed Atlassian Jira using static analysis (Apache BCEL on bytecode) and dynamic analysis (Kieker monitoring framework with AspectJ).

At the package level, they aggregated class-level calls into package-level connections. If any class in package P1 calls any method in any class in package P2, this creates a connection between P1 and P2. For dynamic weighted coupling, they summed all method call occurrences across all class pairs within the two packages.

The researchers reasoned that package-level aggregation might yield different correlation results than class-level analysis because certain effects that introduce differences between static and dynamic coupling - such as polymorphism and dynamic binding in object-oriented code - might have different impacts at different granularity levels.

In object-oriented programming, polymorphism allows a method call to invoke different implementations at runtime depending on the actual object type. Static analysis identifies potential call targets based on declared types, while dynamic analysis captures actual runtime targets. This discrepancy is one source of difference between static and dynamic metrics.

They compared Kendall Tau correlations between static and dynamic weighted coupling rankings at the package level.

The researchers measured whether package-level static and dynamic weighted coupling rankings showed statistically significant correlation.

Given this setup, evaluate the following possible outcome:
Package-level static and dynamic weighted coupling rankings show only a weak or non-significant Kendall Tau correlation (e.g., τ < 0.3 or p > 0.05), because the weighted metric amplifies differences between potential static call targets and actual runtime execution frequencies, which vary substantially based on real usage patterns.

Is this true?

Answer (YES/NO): NO